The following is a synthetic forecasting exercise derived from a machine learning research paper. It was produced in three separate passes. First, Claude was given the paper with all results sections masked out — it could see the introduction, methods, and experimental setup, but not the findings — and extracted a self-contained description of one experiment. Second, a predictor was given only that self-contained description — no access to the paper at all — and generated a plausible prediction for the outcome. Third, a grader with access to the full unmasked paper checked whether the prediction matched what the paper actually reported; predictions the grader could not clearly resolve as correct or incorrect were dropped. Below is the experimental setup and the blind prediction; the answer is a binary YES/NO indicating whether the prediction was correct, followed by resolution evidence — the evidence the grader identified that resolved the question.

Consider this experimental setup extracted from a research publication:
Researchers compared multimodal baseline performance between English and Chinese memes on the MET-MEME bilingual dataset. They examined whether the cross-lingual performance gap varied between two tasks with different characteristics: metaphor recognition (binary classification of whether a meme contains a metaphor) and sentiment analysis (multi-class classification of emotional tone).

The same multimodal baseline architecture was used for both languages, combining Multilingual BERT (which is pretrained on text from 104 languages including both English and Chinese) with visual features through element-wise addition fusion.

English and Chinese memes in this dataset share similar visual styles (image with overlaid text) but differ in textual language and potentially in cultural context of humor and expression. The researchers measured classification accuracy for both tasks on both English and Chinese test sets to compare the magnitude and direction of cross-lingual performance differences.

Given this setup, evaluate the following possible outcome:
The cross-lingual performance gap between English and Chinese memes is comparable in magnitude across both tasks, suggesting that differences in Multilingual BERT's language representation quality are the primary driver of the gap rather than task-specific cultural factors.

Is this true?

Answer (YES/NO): NO